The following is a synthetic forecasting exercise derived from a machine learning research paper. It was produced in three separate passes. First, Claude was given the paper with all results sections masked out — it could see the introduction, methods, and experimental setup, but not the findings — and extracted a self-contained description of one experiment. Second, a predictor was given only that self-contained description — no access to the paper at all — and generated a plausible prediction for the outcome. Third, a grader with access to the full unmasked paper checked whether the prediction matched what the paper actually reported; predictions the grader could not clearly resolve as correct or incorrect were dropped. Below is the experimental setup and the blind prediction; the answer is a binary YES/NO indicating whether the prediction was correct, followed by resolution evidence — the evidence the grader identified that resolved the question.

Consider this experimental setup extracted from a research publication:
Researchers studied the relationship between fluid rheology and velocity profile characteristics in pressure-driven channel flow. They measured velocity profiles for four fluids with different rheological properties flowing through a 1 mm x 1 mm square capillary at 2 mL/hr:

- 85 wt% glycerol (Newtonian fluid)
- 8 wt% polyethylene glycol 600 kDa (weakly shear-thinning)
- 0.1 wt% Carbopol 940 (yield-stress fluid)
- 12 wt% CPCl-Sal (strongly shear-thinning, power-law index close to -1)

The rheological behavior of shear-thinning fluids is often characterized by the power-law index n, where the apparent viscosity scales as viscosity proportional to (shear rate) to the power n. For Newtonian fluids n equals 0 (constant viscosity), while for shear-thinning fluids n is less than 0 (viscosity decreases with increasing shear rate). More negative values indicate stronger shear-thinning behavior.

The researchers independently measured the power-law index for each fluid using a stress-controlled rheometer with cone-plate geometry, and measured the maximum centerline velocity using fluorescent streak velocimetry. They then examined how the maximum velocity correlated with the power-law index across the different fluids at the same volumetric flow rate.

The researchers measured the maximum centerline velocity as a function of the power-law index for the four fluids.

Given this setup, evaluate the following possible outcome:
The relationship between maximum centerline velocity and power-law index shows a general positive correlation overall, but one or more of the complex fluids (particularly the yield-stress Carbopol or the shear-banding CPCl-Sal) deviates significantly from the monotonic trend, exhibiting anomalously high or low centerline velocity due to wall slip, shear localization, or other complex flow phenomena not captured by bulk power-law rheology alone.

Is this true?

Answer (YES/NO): NO